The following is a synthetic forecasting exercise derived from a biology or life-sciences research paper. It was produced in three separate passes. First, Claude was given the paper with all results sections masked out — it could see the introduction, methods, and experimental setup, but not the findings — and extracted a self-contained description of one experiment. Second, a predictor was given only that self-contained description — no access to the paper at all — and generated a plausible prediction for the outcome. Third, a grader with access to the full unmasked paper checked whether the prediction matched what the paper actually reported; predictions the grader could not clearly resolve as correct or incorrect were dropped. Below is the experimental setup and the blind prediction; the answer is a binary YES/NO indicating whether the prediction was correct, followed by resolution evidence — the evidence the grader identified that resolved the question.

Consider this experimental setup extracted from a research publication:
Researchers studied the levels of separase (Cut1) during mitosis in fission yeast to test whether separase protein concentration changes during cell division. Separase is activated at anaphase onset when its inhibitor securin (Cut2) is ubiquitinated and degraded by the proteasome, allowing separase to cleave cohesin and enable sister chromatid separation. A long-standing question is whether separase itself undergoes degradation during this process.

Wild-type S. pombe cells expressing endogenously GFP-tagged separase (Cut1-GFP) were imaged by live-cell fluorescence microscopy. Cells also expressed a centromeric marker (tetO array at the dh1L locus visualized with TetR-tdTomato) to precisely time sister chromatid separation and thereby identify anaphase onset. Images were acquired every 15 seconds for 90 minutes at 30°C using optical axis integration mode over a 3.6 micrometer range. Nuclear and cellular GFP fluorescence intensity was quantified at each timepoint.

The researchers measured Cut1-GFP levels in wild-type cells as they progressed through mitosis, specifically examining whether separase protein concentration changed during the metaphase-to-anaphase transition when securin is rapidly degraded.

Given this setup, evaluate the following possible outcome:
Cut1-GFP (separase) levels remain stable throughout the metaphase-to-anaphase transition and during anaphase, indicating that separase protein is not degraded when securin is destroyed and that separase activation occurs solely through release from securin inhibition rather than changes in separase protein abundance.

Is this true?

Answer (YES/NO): YES